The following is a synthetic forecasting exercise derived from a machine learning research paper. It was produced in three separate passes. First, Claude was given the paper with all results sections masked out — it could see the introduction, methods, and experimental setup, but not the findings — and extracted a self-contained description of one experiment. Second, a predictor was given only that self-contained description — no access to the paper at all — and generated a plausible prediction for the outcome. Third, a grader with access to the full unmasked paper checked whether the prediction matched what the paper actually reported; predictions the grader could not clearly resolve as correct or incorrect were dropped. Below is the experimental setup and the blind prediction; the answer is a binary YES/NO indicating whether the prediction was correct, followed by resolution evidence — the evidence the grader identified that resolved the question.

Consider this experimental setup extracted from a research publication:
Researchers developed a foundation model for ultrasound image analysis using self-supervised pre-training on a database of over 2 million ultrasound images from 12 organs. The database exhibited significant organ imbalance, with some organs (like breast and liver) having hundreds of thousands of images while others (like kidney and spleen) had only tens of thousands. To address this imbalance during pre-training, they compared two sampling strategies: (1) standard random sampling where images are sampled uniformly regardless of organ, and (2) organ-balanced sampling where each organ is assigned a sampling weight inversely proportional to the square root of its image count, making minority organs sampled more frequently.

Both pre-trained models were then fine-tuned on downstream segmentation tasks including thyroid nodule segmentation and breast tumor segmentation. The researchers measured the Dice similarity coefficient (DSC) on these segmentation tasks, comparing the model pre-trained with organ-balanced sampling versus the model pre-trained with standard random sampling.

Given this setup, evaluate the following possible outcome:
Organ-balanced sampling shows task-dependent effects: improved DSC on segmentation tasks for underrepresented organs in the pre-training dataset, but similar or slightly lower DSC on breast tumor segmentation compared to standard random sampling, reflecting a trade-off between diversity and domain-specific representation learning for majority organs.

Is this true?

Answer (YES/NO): NO